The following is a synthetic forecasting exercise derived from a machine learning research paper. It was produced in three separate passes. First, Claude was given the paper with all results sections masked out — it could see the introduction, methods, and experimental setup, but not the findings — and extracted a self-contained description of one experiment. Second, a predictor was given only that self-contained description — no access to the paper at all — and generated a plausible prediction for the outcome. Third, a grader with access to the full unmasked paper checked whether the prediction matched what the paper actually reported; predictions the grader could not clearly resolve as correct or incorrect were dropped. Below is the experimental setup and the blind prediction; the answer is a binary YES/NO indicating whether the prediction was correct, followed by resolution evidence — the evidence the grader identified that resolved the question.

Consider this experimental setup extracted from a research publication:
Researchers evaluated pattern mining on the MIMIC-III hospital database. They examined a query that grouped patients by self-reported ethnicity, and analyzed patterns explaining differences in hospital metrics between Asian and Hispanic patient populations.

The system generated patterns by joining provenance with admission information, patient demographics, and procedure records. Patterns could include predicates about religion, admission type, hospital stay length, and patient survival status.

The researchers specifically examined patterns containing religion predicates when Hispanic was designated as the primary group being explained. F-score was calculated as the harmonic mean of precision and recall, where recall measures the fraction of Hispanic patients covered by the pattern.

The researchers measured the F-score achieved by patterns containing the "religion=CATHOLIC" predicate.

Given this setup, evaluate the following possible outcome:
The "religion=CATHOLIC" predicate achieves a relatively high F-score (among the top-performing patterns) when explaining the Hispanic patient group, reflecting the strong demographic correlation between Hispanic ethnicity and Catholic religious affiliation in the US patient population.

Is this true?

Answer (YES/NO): NO